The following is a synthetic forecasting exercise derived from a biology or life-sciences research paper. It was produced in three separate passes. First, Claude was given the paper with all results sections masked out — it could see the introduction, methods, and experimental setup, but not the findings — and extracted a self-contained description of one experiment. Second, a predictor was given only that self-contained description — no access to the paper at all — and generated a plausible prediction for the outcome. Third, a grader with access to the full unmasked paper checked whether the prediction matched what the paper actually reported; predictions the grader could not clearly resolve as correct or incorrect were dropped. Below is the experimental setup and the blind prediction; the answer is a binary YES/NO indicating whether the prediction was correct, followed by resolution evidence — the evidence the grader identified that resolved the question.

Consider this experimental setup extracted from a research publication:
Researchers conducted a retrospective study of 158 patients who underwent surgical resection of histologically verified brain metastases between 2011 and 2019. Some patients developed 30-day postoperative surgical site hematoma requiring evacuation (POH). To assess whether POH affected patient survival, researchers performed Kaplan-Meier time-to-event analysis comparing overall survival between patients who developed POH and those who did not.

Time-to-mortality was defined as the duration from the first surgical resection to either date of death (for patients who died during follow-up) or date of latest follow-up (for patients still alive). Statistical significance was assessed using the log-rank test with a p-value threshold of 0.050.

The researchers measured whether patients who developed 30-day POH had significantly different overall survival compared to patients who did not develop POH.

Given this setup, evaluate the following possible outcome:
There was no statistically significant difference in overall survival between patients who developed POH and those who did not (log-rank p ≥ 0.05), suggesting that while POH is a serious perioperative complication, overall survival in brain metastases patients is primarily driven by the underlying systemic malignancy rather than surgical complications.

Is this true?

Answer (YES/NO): YES